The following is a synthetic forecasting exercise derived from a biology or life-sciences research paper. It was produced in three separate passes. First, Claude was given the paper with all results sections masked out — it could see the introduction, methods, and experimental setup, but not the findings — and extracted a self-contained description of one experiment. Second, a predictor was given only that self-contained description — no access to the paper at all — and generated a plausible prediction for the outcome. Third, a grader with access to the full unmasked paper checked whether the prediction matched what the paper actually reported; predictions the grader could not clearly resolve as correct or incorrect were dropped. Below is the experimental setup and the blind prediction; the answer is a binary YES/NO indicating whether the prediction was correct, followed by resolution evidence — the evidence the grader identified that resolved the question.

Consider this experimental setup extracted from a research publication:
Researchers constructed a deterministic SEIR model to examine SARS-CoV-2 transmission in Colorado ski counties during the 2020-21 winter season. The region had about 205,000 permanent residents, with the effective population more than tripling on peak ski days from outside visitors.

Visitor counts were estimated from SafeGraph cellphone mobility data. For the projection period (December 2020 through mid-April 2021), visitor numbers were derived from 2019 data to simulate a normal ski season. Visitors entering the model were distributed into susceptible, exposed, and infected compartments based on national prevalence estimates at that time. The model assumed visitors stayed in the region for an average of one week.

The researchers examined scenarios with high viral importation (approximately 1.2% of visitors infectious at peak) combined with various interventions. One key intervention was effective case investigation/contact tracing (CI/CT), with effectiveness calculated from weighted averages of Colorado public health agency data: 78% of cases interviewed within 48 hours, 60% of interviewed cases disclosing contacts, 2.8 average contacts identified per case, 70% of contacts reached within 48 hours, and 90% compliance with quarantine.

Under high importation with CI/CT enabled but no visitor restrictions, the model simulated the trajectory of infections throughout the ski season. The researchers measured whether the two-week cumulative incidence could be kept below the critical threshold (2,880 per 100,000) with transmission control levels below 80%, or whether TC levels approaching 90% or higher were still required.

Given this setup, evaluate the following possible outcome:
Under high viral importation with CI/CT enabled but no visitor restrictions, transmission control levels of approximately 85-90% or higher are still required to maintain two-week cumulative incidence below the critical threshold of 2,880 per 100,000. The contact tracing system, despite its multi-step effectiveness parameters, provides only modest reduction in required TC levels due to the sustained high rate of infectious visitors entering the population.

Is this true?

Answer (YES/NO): YES